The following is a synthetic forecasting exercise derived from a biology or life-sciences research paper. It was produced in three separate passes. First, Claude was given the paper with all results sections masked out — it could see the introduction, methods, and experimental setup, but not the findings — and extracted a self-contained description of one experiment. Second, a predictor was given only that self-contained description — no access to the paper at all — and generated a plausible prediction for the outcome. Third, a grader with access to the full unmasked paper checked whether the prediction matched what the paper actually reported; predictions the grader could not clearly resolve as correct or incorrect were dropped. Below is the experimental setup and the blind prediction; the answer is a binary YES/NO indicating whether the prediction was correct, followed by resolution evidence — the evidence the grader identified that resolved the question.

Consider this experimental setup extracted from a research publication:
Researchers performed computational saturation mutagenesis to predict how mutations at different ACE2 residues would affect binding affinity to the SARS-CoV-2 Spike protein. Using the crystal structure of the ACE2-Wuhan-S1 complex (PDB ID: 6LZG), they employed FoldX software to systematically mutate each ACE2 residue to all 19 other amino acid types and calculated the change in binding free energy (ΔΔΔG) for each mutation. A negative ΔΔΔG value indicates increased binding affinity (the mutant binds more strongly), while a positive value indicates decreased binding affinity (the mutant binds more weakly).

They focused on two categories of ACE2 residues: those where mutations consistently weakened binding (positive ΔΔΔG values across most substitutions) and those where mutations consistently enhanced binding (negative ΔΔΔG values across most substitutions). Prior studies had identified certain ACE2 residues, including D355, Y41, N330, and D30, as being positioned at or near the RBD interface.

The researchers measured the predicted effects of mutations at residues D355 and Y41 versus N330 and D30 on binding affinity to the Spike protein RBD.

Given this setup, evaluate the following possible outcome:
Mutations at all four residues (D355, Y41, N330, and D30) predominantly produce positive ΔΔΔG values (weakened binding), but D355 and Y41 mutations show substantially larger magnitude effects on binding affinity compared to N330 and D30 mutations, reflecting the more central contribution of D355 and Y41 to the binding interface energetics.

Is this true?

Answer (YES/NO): NO